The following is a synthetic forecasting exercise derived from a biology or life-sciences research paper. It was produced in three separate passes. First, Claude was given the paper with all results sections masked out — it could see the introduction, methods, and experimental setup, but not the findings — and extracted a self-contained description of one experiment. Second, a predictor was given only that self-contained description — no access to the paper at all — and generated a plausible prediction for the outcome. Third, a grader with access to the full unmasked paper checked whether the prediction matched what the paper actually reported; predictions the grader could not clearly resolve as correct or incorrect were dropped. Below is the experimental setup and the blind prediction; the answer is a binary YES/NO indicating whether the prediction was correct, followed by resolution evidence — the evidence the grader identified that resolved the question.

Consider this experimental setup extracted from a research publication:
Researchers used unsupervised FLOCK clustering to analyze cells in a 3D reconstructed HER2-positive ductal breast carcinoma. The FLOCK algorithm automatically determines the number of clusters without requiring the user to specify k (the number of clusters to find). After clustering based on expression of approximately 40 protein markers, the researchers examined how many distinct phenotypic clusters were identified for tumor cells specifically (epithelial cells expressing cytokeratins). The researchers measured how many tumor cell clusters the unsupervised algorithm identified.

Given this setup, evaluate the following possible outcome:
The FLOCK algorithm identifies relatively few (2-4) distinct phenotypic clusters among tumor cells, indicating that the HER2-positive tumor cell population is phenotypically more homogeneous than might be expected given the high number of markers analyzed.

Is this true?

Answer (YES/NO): NO